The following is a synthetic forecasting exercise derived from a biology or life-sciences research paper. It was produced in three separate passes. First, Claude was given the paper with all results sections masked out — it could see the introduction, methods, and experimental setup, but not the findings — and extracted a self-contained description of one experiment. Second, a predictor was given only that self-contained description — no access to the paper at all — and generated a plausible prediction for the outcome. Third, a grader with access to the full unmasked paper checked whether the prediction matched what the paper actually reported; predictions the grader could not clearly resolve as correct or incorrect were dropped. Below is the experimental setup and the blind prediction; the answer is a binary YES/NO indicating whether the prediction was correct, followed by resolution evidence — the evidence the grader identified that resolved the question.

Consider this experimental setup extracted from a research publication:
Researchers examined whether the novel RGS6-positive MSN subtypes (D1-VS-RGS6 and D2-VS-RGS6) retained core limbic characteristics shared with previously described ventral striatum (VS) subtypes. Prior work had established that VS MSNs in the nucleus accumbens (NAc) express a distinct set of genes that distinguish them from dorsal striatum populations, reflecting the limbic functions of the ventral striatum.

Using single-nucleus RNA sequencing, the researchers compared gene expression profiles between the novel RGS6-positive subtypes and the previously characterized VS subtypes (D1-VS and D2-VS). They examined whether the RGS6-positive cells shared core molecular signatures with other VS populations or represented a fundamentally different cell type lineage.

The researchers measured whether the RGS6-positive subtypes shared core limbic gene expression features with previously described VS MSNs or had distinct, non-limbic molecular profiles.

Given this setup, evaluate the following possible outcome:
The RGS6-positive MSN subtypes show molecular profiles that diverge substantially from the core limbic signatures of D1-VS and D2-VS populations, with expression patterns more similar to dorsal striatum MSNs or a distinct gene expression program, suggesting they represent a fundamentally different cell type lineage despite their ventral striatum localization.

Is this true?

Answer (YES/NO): NO